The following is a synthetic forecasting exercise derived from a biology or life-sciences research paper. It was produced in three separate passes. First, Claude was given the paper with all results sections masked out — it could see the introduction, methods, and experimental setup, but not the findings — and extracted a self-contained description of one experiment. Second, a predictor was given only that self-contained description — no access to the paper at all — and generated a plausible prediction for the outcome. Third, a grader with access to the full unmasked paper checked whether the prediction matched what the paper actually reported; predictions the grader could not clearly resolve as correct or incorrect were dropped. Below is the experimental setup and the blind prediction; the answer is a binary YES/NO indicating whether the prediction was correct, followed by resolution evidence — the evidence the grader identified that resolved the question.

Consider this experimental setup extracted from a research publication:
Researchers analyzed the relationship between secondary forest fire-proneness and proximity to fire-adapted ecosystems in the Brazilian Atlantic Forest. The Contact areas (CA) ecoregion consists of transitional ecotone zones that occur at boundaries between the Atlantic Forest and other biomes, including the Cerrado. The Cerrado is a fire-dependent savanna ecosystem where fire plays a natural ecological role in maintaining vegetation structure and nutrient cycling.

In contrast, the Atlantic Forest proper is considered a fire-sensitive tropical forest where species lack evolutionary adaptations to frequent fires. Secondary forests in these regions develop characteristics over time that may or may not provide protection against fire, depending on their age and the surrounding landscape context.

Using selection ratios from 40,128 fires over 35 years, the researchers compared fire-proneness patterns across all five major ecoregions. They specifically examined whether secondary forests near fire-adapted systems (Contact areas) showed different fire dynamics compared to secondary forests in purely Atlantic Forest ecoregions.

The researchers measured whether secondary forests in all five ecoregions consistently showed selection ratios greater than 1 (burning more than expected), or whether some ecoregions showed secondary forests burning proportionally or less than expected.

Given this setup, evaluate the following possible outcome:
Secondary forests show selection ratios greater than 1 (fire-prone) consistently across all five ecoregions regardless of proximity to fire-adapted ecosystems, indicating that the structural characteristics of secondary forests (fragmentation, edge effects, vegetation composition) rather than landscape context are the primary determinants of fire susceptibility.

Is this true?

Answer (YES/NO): NO